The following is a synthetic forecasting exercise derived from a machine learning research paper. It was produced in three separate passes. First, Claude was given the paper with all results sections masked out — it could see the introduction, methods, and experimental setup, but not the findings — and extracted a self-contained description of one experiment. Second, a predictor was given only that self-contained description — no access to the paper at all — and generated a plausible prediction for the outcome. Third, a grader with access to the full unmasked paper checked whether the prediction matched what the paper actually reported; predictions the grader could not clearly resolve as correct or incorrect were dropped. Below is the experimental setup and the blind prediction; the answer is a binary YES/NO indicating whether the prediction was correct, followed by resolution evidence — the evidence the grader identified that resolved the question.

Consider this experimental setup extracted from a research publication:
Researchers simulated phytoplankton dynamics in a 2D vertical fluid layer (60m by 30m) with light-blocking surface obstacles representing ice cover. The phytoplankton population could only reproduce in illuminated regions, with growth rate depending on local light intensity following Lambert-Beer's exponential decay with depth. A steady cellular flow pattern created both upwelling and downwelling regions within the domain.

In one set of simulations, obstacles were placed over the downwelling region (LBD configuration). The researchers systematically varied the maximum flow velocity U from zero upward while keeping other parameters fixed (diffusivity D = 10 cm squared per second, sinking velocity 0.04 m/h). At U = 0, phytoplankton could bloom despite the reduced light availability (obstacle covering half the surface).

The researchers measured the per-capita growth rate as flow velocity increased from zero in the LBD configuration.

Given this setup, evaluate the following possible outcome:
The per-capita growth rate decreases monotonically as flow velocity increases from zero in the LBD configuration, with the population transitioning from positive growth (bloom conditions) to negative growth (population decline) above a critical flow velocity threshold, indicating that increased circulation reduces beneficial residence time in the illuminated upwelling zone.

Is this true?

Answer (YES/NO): YES